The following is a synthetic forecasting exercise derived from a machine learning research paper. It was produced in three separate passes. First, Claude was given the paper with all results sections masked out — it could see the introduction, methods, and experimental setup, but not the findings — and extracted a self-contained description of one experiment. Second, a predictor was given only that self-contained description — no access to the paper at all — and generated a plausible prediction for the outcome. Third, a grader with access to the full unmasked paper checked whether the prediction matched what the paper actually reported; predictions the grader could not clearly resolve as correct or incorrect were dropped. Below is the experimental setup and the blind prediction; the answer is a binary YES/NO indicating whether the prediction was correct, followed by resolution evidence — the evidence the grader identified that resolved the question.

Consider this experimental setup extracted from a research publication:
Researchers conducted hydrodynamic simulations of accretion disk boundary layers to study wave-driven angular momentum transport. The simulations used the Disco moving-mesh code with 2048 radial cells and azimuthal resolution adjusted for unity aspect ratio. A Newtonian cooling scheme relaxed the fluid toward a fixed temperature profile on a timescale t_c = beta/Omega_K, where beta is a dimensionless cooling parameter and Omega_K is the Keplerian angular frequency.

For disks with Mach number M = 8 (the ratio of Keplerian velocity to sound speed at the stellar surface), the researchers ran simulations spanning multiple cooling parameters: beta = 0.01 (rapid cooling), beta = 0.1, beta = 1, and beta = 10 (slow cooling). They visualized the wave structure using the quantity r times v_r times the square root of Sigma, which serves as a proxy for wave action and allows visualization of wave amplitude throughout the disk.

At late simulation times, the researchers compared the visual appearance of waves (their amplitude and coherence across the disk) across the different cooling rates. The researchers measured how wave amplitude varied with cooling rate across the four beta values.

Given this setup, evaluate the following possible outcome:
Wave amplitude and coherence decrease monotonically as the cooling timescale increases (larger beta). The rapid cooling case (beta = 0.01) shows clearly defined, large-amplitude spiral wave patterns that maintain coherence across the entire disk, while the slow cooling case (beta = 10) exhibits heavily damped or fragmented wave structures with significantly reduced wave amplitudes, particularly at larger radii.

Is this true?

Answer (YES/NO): NO